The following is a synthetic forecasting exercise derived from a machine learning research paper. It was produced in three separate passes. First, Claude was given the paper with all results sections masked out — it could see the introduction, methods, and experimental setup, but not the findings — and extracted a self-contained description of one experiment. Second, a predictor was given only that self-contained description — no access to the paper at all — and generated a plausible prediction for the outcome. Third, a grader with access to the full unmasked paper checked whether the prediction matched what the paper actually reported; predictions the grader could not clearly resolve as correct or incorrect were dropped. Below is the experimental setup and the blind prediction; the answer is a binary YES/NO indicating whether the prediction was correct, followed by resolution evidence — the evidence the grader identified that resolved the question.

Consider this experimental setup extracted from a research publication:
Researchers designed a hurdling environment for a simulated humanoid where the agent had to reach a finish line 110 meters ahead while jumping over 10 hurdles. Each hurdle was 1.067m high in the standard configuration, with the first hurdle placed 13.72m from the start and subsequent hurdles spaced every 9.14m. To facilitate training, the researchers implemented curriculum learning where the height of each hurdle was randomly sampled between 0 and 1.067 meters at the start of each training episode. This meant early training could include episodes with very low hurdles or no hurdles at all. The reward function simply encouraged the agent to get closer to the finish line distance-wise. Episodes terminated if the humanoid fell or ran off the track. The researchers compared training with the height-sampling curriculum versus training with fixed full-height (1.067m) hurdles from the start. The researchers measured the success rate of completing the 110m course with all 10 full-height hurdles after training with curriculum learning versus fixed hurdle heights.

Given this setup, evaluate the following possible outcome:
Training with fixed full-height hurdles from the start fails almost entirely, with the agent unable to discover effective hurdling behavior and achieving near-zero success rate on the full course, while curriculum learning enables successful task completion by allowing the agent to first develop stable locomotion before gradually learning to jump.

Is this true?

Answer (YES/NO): YES